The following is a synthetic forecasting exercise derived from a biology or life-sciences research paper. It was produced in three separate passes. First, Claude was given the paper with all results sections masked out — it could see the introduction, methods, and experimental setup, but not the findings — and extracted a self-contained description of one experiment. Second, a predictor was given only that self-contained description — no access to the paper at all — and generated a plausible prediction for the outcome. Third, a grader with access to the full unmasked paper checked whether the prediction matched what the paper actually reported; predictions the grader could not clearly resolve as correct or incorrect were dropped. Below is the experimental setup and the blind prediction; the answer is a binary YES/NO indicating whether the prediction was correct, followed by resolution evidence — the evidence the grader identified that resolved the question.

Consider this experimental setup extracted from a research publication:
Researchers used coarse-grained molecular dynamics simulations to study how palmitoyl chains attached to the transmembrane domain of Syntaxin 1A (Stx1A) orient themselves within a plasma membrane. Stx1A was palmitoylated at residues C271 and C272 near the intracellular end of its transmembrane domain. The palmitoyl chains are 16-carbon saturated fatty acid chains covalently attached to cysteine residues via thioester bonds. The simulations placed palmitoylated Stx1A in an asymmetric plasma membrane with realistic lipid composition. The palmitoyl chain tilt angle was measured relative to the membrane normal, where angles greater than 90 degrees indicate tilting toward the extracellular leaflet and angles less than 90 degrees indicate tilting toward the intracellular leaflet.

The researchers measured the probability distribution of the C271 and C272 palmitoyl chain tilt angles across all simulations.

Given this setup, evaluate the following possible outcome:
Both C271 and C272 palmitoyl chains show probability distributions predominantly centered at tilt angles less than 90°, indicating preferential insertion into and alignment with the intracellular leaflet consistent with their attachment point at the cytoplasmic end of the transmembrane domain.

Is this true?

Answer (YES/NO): NO